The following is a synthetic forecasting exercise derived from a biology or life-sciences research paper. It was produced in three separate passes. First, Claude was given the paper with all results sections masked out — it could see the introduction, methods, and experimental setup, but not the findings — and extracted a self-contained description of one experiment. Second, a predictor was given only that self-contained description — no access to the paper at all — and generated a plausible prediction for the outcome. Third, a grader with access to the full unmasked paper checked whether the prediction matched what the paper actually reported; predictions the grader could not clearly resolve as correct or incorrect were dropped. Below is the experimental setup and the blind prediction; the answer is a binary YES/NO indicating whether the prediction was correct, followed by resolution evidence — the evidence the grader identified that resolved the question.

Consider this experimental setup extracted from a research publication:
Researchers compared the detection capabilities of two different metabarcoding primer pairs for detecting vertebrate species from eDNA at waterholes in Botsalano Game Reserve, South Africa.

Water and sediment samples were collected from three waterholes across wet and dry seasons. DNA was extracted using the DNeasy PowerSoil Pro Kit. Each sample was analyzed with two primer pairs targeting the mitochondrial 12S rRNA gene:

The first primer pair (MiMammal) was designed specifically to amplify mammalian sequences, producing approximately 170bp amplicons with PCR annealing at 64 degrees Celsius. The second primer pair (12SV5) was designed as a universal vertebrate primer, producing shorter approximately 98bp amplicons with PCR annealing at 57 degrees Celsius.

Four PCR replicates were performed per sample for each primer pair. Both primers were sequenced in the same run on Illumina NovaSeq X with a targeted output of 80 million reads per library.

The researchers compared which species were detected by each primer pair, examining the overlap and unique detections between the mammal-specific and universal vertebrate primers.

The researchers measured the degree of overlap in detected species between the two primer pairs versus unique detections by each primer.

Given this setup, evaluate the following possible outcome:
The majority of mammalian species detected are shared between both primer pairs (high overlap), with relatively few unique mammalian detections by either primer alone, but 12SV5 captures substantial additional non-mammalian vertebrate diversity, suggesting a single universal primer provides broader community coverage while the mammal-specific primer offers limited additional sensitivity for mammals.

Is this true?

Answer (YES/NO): NO